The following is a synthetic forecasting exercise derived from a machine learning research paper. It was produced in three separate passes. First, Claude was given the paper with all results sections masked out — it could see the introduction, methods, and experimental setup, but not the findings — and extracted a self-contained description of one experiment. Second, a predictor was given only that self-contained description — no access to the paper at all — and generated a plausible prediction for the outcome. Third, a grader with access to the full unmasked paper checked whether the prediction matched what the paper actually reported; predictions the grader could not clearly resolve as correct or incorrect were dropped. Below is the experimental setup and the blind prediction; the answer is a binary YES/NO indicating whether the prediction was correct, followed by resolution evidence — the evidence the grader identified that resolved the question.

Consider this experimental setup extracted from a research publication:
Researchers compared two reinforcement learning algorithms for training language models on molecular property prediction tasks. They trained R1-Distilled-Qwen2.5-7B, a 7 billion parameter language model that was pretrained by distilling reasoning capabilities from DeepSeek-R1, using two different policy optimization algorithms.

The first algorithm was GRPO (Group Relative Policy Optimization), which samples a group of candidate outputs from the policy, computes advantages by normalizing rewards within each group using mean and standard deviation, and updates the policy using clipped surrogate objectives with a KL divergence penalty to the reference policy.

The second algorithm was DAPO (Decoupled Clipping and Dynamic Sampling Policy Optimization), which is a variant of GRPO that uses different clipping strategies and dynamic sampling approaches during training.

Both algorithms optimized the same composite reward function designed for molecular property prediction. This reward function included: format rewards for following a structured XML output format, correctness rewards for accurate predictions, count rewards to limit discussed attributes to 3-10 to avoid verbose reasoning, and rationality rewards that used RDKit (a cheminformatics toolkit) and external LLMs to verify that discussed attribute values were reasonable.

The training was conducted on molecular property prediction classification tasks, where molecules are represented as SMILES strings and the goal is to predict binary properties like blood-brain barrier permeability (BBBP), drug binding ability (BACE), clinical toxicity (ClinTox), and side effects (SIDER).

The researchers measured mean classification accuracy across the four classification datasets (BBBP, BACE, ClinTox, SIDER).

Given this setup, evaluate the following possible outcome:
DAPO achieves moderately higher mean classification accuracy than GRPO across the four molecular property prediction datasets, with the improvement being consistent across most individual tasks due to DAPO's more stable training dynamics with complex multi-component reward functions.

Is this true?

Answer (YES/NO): NO